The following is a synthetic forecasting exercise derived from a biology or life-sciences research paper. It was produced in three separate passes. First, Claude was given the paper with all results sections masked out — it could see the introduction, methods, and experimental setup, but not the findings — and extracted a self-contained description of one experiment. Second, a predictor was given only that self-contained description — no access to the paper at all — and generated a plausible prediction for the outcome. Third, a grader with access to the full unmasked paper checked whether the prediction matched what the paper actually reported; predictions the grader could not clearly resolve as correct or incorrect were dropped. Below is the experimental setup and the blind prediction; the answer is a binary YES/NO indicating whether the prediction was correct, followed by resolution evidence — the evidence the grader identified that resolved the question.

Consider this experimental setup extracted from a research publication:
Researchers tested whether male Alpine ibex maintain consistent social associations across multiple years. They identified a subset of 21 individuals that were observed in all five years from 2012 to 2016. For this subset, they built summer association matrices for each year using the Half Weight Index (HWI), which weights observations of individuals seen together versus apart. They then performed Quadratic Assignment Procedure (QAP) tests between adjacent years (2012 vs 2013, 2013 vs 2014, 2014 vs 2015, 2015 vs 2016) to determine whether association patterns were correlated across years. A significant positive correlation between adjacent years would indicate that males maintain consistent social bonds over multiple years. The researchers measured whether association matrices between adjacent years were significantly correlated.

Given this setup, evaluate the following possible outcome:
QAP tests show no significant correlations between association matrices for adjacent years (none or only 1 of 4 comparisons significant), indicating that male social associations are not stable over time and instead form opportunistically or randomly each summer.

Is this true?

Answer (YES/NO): NO